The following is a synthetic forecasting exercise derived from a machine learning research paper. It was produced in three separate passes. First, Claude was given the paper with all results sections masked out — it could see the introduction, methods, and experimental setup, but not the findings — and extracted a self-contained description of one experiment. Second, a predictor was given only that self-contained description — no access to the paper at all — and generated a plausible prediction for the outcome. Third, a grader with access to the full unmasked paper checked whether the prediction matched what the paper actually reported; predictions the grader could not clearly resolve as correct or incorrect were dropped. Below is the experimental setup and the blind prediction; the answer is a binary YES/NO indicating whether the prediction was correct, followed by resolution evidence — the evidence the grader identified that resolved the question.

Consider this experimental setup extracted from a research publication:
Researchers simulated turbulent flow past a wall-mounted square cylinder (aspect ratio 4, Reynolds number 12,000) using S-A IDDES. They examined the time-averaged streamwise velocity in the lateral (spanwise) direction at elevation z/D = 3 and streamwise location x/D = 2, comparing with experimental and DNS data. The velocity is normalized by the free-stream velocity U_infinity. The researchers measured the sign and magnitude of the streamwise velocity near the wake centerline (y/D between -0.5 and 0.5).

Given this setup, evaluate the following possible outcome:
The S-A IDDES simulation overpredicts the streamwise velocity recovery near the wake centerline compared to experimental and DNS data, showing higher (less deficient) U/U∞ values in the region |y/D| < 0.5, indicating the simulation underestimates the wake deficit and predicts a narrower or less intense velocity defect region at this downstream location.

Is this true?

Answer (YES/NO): YES